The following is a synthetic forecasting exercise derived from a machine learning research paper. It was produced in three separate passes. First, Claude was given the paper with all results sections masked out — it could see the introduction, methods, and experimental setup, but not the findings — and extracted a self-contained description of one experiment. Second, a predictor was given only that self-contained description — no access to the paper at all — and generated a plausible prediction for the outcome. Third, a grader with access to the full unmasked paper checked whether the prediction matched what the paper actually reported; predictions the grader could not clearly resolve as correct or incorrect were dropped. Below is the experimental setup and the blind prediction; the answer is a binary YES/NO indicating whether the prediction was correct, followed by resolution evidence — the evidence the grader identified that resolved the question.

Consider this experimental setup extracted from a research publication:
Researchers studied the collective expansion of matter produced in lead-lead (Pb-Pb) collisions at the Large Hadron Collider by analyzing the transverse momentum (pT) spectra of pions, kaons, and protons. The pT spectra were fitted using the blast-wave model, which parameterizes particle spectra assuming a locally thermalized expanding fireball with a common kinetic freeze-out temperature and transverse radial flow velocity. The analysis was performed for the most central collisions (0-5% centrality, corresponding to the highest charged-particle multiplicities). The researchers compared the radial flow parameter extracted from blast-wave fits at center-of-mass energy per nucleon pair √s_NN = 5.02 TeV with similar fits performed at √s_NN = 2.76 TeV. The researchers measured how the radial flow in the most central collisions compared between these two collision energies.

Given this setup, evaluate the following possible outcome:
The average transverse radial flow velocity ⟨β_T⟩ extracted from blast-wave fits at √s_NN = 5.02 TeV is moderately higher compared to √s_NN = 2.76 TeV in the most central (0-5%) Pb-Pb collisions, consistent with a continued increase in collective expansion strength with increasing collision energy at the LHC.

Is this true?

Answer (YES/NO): YES